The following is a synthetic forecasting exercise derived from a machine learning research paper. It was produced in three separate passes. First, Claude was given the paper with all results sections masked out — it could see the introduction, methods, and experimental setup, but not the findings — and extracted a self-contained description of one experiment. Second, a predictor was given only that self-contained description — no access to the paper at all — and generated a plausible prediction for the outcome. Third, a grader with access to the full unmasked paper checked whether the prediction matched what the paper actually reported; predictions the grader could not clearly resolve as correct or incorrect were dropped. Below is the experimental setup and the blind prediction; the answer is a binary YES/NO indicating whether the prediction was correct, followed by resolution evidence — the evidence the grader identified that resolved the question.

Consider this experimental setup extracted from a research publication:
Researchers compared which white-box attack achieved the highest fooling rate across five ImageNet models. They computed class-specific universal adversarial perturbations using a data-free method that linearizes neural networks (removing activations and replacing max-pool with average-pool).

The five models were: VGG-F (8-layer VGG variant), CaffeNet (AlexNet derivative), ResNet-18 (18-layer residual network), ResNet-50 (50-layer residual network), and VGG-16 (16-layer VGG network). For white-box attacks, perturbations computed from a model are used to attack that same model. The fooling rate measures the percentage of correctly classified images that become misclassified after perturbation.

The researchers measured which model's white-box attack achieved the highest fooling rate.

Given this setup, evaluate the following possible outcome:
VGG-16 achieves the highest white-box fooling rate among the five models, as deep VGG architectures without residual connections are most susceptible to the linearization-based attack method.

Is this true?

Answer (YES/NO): NO